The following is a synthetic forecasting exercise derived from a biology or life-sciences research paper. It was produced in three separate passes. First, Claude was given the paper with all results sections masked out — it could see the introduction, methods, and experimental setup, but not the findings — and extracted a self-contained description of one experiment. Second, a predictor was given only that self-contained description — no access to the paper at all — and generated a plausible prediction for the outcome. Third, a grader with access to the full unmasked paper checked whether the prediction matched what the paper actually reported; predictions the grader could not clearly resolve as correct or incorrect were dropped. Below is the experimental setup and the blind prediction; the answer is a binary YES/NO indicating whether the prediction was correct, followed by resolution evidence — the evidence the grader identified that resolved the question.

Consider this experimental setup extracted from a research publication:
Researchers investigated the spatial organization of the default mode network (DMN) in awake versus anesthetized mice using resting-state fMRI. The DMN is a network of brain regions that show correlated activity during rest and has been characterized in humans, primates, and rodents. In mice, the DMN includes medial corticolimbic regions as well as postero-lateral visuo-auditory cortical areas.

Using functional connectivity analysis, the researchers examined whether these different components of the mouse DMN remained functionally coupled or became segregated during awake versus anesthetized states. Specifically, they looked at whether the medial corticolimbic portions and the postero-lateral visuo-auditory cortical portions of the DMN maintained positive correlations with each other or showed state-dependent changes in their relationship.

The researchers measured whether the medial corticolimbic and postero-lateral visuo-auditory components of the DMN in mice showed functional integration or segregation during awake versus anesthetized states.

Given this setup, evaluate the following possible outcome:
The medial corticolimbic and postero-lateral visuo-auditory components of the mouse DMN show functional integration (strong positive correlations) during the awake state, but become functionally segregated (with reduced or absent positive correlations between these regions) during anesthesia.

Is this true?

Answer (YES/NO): NO